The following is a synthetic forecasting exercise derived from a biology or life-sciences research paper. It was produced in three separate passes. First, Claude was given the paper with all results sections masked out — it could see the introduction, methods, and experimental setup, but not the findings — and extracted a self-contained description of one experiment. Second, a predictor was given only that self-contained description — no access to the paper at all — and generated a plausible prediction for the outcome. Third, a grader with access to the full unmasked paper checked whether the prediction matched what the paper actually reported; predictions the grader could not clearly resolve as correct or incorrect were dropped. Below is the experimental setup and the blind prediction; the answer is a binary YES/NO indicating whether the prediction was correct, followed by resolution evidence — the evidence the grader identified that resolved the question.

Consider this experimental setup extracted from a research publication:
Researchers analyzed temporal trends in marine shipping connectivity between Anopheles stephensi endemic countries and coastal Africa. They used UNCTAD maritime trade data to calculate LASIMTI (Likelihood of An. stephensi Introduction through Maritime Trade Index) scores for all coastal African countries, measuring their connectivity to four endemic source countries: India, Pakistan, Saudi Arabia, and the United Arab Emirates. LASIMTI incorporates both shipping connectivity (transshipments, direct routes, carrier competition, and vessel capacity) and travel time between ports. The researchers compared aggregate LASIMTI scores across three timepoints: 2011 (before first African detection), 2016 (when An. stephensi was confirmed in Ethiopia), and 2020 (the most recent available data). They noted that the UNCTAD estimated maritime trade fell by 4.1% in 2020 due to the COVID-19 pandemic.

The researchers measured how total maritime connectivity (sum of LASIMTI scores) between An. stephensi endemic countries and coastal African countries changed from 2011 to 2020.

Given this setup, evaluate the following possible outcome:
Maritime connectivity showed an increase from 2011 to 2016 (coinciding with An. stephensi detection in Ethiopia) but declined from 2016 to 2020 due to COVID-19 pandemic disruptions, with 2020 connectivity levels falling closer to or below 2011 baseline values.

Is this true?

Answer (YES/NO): NO